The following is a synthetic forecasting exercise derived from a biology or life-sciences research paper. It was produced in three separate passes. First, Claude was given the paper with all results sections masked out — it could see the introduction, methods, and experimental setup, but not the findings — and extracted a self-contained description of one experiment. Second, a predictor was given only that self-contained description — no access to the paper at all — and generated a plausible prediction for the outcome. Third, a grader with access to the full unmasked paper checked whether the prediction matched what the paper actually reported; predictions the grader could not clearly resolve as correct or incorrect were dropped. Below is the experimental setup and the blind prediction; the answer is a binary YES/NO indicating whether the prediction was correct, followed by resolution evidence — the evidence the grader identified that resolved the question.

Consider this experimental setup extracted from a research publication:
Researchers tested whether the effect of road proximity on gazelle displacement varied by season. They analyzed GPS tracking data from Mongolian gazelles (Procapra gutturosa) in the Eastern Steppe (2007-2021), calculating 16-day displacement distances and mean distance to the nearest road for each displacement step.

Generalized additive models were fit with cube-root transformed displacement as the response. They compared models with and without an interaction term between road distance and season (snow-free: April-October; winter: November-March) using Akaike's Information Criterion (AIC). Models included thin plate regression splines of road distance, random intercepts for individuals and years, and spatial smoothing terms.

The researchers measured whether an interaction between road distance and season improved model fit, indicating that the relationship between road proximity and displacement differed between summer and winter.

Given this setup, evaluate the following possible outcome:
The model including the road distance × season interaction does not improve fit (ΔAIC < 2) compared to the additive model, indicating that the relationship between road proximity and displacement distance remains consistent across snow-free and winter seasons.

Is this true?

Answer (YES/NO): YES